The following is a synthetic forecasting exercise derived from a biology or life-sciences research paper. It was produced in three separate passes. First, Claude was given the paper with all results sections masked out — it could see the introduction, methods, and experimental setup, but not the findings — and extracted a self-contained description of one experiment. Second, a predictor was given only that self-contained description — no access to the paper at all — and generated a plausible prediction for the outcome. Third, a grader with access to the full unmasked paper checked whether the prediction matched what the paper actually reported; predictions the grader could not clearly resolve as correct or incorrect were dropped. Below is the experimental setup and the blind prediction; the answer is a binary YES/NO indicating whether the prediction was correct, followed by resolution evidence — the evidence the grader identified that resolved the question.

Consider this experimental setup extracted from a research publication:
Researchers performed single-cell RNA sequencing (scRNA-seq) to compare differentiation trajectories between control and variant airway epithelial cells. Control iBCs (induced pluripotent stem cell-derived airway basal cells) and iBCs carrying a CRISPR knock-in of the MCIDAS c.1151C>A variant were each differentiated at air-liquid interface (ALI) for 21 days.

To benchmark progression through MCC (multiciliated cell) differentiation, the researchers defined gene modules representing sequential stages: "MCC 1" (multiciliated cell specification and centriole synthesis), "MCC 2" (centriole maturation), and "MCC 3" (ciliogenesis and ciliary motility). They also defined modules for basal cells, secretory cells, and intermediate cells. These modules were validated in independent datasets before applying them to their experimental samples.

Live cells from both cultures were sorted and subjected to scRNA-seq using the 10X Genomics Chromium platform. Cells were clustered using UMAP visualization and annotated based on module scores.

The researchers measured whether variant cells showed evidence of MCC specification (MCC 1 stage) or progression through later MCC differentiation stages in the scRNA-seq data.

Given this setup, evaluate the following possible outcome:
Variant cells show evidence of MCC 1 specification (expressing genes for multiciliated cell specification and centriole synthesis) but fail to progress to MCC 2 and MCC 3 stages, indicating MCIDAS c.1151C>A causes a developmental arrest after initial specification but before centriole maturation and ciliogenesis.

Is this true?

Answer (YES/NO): NO